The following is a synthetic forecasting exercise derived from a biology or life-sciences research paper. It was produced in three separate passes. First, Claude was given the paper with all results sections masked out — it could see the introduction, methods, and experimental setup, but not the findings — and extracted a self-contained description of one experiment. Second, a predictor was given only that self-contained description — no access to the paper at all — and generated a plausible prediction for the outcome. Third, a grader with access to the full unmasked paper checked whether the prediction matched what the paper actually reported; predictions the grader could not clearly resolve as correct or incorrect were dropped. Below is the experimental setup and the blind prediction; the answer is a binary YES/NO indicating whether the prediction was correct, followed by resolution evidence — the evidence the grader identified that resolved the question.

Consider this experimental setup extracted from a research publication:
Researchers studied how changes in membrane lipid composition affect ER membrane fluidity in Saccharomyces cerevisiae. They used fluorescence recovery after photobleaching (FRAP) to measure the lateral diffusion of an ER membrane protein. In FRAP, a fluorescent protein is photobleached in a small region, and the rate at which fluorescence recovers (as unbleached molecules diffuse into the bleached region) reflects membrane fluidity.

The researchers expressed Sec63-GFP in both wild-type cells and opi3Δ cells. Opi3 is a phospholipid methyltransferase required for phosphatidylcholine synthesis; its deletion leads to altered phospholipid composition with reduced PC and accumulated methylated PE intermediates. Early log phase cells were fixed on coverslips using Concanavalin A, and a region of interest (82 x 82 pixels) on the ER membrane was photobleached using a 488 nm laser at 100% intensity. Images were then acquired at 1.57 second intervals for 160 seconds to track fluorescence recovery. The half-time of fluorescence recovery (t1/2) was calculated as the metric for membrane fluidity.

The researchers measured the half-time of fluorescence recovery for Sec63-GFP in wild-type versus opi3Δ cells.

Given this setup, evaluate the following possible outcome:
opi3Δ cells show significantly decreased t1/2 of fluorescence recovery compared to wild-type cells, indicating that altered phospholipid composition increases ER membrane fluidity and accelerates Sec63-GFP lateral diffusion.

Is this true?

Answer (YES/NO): NO